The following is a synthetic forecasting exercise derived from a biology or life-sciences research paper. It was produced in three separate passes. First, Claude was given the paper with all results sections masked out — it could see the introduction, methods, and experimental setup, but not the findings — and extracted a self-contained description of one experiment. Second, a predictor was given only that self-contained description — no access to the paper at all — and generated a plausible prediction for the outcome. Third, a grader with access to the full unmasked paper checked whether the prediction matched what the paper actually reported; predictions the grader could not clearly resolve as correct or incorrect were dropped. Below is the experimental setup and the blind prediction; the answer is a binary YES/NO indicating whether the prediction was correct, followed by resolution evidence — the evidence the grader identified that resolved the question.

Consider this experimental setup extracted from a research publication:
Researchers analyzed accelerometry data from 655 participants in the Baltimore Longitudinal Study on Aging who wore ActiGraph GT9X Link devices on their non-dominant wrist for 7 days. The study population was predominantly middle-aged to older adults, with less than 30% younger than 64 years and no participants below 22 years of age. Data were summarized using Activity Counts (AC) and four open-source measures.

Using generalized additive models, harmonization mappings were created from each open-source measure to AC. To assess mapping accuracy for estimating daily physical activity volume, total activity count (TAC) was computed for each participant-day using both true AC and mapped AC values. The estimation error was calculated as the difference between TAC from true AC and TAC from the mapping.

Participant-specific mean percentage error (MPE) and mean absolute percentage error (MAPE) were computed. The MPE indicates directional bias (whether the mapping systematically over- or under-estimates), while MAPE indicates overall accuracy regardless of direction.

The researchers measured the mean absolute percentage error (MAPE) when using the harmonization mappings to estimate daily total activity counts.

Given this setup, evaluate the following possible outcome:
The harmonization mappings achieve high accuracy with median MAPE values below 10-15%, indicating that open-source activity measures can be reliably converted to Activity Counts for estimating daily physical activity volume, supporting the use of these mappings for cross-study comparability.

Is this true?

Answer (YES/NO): YES